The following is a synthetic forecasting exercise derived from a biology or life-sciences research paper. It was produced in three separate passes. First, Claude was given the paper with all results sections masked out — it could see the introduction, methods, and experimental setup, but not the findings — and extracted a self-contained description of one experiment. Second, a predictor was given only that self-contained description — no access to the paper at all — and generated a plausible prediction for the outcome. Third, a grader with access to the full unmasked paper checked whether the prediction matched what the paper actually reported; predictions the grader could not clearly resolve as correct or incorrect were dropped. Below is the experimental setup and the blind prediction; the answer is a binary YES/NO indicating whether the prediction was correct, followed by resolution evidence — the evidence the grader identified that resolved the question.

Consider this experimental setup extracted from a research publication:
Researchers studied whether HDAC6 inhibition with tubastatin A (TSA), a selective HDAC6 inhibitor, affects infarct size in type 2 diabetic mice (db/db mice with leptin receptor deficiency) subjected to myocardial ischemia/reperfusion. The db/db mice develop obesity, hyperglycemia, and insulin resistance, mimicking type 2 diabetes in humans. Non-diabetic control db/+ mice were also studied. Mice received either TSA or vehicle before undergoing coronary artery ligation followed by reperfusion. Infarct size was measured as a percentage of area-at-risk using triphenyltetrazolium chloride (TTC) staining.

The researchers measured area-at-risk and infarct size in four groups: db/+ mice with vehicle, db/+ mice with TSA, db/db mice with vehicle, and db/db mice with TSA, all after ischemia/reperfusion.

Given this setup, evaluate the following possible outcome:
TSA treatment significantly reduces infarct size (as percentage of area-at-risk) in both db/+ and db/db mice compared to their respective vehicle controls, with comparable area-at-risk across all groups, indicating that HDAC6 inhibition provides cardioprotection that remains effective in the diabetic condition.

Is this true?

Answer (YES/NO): NO